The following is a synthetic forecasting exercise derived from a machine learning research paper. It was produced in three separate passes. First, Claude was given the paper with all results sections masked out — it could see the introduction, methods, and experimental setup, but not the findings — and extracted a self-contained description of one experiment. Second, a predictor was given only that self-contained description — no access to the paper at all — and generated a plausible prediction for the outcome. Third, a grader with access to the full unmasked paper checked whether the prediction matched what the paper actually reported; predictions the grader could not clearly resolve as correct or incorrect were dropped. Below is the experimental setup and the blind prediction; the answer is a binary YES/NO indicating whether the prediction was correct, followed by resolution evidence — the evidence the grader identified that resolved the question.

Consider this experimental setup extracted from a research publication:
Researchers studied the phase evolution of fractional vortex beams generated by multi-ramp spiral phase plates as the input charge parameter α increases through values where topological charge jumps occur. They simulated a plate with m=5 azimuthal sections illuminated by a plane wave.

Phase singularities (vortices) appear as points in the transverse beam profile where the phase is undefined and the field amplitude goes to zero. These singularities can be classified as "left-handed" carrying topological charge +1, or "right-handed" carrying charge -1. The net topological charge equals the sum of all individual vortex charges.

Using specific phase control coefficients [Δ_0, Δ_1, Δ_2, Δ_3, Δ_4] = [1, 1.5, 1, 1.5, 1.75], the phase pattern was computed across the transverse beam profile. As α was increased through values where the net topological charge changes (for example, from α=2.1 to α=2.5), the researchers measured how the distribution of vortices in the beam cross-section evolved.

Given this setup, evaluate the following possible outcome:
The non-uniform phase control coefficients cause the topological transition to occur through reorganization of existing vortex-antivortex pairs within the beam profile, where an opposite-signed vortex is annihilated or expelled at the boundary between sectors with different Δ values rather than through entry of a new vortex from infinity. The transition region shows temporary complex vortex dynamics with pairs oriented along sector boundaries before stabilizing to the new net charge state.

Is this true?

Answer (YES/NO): NO